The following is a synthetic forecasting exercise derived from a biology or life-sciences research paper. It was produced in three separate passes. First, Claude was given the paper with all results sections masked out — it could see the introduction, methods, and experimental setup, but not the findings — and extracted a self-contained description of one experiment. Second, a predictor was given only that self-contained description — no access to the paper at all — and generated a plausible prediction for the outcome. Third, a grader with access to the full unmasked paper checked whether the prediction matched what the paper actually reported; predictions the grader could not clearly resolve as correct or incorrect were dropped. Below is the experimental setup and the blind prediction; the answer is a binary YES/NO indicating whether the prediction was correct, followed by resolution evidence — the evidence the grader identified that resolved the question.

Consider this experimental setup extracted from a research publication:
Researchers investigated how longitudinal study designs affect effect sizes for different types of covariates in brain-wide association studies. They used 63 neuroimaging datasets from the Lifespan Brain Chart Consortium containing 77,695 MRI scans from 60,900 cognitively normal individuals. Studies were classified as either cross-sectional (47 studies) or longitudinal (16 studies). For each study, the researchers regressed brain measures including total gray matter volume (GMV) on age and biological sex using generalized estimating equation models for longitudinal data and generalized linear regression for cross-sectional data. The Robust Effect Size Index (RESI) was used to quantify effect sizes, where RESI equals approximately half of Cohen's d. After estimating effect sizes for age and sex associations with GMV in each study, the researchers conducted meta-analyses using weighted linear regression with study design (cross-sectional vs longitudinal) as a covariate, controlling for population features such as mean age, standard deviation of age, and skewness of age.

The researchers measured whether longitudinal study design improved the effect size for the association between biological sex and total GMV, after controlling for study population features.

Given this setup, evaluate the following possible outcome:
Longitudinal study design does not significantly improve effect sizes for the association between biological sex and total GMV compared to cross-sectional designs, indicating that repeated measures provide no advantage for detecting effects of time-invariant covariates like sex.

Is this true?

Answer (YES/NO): YES